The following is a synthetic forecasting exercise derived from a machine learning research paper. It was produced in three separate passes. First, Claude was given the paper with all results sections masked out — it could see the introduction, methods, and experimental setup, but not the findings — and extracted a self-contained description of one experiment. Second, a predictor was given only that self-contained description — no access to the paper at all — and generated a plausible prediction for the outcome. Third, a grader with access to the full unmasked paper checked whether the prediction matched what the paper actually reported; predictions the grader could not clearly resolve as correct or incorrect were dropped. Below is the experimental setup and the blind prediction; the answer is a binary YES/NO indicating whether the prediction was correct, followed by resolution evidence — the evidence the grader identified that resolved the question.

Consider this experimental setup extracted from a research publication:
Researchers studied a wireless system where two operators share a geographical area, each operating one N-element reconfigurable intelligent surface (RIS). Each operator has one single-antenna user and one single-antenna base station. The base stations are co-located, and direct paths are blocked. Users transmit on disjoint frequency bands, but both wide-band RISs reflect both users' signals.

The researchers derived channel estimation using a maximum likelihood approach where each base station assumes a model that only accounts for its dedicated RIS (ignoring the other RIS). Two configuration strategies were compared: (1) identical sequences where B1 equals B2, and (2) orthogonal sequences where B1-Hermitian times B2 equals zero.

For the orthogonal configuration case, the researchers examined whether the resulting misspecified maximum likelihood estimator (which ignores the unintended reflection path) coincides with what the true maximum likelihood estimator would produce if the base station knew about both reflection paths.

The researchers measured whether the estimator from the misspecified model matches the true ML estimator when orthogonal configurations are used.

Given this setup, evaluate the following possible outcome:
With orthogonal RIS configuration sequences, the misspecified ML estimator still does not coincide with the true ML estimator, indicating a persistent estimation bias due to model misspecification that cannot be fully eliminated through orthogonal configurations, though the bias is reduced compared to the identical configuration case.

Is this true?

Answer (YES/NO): NO